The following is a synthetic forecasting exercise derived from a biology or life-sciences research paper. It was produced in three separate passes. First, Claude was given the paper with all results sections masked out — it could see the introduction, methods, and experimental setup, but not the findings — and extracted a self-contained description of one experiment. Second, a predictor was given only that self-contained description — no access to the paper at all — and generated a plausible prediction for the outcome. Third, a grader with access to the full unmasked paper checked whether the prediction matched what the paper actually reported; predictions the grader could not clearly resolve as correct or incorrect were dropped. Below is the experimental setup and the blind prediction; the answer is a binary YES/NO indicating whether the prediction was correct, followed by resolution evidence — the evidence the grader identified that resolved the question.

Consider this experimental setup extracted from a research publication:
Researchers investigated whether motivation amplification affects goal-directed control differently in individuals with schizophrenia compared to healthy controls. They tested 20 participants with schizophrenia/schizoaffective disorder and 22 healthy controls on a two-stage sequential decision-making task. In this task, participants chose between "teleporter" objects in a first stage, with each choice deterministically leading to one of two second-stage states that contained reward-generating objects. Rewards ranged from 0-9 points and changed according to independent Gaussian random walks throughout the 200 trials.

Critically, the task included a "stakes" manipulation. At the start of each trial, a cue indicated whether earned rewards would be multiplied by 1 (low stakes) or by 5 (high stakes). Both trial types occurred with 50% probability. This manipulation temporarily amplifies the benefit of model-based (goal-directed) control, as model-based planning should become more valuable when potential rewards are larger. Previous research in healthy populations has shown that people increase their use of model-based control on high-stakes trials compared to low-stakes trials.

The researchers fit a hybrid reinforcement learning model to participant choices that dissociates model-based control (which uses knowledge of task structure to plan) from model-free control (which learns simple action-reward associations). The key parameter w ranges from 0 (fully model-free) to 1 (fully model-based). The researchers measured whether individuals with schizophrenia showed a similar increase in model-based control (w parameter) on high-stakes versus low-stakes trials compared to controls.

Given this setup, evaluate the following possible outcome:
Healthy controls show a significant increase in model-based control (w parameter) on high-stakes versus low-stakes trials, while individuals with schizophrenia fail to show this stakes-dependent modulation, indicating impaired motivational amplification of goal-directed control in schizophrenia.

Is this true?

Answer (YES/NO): YES